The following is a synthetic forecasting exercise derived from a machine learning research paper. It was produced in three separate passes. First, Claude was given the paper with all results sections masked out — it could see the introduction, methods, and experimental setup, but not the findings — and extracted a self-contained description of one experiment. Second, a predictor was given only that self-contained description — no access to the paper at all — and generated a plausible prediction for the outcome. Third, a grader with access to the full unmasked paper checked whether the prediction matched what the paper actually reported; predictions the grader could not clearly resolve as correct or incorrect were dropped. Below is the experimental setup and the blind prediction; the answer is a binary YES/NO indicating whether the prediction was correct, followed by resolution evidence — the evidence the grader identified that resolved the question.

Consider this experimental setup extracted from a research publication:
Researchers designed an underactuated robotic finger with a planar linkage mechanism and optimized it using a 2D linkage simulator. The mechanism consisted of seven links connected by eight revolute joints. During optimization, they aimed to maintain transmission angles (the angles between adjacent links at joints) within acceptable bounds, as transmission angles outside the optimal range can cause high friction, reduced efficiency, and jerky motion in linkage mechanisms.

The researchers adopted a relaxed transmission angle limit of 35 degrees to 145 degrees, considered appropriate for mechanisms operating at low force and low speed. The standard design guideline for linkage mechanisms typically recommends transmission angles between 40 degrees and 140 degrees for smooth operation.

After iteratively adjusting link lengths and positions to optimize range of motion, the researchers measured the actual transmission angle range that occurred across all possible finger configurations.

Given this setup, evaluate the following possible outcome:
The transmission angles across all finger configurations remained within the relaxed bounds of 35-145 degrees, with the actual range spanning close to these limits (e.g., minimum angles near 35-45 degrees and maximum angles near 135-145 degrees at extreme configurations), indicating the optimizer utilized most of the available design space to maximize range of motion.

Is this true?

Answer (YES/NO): YES